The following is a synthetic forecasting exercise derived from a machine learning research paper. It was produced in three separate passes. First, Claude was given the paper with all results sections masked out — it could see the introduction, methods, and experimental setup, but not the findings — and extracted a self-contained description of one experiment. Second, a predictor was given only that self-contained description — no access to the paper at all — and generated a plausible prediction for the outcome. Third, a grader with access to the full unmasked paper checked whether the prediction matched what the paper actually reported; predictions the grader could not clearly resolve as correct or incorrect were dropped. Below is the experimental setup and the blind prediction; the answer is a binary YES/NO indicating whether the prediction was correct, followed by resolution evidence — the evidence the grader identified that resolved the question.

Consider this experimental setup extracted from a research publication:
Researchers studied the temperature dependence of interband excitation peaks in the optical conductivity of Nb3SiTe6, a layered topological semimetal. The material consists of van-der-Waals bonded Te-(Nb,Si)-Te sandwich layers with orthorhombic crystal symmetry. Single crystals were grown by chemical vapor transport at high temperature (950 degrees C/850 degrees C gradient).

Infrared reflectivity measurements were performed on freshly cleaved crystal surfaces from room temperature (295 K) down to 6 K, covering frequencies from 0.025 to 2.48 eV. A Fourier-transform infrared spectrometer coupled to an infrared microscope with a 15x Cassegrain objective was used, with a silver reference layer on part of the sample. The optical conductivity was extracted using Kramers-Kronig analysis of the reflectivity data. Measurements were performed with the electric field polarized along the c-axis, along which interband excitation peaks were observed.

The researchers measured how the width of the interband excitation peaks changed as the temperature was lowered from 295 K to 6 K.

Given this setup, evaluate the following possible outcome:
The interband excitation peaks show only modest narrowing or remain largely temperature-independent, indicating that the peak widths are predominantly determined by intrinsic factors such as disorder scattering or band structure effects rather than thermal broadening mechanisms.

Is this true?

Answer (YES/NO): NO